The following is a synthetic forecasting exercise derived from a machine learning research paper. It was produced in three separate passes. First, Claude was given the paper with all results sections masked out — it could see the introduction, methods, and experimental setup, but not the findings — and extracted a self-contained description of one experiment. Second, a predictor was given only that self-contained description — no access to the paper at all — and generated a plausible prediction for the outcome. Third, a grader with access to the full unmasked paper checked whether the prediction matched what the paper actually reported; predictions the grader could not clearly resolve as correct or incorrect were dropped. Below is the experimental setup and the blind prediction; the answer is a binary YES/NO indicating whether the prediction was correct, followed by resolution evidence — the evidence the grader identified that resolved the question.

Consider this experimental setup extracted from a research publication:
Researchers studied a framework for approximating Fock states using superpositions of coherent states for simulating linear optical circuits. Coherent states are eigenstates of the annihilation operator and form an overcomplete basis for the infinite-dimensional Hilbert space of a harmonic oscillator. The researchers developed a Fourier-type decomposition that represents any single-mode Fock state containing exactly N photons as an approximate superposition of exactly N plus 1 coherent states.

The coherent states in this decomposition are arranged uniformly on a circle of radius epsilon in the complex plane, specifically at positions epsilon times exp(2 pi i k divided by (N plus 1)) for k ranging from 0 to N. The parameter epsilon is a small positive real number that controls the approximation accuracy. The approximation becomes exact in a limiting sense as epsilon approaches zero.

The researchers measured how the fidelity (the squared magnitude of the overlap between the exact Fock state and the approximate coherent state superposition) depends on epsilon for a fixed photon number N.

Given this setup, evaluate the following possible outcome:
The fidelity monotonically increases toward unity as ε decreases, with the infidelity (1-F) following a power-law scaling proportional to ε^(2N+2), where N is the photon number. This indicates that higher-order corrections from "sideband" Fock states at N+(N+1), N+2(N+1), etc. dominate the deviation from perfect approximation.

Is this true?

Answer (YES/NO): YES